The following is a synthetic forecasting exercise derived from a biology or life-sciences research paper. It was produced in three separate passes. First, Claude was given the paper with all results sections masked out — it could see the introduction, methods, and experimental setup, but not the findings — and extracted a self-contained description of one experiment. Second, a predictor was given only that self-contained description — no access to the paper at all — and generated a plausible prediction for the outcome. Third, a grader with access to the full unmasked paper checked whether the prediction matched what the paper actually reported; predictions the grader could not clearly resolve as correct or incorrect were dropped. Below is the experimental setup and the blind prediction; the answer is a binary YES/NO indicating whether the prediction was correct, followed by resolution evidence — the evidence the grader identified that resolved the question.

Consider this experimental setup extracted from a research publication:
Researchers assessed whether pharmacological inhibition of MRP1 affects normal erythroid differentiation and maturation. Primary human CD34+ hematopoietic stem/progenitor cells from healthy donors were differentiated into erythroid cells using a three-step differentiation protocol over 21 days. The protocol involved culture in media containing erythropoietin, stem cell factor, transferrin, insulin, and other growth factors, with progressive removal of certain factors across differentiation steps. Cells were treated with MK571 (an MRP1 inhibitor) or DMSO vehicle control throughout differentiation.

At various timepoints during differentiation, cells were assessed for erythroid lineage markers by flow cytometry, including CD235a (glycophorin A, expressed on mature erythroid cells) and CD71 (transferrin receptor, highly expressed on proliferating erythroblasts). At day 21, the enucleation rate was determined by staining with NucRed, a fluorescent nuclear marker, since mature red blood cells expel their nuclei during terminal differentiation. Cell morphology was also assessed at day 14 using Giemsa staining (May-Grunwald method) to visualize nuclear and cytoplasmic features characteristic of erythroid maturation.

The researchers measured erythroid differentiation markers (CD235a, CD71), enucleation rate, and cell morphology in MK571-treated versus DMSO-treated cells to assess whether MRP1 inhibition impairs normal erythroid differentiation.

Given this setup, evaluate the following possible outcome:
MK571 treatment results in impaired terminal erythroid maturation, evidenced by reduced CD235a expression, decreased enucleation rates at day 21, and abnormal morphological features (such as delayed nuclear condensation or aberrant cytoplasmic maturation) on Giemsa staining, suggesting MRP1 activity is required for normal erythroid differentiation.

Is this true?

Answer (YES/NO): NO